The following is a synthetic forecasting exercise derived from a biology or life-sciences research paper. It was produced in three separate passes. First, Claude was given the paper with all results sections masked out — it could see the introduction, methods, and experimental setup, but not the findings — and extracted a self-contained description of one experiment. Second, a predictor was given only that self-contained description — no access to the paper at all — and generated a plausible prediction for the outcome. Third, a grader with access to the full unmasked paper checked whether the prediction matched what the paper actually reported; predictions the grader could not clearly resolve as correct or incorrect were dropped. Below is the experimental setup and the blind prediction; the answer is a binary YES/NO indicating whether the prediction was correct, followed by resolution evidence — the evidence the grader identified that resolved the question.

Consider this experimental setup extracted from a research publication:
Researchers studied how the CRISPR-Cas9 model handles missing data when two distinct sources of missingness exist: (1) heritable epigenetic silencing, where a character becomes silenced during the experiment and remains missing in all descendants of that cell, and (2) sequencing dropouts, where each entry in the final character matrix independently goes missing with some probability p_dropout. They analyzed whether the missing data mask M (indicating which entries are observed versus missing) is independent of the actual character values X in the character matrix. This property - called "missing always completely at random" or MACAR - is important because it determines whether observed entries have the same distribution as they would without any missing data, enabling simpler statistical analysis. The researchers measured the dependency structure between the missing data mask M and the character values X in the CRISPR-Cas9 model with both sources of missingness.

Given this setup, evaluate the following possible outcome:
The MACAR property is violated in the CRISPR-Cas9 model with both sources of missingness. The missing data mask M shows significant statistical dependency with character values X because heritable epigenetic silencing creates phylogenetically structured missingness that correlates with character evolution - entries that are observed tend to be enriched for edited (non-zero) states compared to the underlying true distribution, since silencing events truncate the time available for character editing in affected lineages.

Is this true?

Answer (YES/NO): NO